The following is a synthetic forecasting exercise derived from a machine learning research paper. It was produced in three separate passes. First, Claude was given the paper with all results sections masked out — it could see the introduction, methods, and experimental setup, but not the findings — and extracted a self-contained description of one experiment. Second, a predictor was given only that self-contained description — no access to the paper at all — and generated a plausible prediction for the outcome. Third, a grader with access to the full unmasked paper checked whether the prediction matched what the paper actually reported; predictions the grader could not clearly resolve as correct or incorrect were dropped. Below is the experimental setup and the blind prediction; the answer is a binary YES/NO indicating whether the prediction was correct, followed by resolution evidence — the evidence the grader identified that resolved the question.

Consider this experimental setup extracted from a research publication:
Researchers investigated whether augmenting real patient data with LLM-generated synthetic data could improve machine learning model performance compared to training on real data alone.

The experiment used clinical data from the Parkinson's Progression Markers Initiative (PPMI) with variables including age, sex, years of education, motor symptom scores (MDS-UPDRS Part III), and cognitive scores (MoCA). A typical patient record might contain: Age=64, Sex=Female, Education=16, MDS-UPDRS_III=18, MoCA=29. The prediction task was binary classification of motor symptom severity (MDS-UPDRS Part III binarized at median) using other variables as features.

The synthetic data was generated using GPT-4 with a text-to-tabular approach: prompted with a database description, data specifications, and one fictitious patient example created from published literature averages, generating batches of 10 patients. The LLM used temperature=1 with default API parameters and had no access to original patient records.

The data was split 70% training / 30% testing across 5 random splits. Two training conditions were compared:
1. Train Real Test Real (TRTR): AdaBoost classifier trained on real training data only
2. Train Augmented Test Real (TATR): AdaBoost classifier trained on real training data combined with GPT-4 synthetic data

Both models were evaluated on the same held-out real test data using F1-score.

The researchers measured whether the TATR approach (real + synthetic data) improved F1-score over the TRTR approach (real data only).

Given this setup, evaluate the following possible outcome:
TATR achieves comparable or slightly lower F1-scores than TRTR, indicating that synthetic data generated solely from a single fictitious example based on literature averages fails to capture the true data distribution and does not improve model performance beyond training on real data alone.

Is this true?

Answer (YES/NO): NO